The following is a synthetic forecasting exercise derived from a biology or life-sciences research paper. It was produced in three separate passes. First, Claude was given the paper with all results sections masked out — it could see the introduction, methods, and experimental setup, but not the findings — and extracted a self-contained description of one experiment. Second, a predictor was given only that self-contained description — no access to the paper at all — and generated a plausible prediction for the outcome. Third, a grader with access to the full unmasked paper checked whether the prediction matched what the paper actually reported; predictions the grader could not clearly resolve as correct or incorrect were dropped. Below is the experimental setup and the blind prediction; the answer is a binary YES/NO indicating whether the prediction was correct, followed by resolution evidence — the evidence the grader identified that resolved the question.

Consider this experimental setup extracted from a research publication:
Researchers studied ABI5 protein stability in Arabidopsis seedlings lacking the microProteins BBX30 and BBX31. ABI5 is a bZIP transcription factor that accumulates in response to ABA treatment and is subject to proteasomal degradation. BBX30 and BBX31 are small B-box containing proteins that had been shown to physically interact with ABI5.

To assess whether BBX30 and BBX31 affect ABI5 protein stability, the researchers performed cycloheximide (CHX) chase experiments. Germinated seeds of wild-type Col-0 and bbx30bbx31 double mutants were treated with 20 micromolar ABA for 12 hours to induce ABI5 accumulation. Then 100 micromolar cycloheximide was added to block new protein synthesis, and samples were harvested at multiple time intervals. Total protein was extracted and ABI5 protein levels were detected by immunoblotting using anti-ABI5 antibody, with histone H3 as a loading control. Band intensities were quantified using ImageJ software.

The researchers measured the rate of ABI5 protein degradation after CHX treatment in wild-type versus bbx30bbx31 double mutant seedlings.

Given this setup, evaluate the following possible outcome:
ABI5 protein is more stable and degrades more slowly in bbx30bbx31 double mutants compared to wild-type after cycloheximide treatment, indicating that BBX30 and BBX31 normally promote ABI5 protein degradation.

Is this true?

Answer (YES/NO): NO